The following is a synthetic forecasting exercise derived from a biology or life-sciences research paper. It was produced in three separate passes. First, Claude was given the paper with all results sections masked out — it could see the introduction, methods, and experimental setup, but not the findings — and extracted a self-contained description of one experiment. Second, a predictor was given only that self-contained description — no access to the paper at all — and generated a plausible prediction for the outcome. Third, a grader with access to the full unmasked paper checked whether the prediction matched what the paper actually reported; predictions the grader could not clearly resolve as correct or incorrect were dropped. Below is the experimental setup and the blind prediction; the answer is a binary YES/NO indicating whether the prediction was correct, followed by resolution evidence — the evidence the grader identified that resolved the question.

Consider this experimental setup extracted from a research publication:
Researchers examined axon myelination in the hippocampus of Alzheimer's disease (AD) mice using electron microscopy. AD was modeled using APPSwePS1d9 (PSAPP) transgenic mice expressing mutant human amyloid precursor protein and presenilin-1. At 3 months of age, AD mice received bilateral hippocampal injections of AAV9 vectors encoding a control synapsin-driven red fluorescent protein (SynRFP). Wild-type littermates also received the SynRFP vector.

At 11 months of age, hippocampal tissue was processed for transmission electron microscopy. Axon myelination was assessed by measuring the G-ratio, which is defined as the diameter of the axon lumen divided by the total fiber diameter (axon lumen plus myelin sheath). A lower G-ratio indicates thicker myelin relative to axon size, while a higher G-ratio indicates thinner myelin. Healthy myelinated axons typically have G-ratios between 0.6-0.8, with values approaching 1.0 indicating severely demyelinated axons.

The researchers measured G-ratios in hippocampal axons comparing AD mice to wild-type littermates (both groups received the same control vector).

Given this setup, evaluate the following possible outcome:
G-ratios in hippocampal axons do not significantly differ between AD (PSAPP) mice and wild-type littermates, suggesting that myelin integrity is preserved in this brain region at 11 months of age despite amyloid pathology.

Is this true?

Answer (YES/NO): NO